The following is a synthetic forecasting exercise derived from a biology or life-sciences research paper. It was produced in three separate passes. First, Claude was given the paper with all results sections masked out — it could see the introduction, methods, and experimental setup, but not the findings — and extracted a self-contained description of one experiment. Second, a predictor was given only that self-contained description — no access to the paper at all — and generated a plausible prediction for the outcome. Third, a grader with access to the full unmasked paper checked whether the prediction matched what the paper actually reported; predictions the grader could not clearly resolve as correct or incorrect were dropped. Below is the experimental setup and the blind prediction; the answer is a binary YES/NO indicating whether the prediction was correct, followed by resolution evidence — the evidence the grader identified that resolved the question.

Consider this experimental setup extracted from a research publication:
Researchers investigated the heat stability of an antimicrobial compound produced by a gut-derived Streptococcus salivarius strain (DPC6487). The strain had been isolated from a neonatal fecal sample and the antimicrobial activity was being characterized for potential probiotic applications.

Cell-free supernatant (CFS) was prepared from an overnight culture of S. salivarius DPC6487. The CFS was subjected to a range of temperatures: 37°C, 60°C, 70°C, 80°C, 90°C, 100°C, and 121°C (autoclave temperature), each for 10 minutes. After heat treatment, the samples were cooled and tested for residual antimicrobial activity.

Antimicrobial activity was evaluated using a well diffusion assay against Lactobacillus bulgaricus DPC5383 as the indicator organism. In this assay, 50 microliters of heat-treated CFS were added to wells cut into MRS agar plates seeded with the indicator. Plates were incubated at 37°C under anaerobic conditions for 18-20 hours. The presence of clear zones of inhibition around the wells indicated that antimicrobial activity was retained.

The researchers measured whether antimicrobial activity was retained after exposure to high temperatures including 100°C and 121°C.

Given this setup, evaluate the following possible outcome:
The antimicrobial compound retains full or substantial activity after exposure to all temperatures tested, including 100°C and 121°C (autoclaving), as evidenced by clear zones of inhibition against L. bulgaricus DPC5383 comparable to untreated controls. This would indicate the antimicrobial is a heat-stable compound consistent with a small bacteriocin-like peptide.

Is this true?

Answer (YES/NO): YES